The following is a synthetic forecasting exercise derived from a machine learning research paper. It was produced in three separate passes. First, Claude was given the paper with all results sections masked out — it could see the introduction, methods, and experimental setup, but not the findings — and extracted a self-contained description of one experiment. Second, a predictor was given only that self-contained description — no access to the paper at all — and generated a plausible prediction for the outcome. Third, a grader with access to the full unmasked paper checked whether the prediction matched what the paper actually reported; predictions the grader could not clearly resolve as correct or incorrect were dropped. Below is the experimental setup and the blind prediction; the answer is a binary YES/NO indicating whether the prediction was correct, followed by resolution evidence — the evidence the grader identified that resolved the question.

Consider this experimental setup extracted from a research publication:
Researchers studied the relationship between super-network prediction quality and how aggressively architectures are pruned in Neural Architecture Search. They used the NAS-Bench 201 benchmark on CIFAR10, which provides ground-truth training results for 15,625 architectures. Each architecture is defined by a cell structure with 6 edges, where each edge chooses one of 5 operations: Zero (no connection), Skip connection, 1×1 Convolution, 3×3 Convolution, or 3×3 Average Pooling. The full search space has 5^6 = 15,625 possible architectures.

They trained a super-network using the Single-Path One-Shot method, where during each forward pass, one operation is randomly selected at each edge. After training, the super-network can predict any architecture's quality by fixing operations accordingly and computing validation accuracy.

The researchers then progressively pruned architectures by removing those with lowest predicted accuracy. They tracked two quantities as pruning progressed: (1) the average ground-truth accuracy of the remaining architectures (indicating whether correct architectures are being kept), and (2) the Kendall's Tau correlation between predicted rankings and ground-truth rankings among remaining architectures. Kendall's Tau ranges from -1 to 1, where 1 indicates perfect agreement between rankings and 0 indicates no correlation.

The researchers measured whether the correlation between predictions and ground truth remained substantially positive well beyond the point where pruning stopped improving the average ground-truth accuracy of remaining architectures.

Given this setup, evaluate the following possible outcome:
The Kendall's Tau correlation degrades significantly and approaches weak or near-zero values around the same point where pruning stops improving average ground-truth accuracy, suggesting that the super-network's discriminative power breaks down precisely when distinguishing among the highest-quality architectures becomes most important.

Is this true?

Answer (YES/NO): YES